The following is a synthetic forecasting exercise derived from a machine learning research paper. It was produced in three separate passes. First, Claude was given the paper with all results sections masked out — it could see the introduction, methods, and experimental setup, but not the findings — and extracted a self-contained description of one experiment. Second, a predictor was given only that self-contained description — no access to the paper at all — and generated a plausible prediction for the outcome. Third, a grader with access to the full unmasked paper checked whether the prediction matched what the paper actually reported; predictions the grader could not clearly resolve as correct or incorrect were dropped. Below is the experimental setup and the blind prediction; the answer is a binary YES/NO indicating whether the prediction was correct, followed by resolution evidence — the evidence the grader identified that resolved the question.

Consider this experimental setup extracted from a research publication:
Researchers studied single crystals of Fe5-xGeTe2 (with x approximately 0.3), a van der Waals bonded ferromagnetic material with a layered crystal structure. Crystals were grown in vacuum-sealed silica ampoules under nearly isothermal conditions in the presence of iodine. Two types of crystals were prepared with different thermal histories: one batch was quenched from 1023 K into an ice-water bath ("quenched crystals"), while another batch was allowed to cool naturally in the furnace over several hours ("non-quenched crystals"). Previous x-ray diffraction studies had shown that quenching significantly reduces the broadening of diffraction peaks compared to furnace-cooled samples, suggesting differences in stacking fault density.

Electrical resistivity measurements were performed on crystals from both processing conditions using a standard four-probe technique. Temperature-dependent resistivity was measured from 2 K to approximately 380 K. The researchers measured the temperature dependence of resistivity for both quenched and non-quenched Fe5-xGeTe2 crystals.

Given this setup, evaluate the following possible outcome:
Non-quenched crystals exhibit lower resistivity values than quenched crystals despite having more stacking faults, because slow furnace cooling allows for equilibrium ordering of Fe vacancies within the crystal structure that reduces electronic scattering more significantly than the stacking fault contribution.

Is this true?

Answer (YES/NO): NO